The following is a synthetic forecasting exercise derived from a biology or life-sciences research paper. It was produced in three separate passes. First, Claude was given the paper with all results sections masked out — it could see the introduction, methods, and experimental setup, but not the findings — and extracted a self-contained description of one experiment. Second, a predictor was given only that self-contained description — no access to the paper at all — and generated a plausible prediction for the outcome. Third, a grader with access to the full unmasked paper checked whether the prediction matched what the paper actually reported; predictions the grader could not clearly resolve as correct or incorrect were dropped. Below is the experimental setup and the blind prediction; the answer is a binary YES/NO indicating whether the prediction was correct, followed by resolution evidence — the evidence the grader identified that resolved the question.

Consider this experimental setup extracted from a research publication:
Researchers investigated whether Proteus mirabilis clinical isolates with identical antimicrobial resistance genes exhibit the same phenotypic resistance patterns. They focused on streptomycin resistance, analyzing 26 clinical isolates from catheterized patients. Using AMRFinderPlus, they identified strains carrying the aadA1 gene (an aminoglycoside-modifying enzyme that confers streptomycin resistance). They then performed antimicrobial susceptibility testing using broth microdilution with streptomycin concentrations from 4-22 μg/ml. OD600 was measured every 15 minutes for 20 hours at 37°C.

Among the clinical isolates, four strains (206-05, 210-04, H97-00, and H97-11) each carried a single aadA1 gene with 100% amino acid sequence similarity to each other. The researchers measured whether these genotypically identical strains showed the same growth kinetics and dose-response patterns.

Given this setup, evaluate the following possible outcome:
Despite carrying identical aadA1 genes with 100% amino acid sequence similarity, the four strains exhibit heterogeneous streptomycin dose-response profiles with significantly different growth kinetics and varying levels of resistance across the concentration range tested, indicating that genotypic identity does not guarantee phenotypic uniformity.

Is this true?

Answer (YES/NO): YES